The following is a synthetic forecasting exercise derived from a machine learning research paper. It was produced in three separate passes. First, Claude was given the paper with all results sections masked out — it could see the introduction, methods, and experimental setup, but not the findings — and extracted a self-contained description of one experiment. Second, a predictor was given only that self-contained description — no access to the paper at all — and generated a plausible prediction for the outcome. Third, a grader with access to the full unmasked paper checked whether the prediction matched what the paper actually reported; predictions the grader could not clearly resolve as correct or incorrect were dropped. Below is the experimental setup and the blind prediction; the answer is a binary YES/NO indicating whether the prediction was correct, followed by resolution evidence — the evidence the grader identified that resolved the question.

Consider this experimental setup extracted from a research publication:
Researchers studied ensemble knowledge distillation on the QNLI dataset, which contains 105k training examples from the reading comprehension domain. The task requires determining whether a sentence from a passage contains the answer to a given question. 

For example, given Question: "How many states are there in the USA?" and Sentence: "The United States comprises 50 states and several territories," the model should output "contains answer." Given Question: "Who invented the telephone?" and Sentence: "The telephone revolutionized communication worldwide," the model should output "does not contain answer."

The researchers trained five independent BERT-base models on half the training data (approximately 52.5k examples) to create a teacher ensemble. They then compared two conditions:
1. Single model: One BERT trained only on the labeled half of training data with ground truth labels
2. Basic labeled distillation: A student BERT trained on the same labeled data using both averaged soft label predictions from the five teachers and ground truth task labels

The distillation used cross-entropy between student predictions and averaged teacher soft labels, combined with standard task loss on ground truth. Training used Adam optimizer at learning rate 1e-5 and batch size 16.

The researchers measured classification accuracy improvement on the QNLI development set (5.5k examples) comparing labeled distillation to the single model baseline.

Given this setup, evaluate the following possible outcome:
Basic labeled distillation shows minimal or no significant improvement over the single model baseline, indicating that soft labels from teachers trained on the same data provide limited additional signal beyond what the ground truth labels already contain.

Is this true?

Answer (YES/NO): NO